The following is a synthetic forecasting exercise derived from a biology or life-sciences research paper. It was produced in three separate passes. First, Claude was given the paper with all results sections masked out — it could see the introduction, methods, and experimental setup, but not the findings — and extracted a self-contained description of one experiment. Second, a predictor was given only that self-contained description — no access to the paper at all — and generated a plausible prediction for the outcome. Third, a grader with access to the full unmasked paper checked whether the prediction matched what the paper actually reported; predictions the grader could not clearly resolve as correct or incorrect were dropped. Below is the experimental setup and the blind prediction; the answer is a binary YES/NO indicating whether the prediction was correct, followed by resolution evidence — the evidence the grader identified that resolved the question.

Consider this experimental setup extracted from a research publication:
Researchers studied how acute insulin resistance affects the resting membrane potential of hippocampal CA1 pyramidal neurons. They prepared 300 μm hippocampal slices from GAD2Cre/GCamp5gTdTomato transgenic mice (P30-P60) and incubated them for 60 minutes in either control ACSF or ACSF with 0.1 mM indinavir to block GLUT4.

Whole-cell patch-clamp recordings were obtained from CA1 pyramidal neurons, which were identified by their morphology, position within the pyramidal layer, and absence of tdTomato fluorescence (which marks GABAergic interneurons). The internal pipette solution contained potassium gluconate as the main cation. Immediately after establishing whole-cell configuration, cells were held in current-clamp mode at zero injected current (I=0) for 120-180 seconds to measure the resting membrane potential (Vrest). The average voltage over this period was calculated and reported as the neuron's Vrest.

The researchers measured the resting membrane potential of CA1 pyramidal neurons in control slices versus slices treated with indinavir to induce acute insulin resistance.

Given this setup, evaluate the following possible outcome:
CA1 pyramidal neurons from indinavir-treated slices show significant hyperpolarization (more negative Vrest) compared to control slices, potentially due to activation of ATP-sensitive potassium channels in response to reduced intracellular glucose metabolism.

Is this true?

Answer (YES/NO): NO